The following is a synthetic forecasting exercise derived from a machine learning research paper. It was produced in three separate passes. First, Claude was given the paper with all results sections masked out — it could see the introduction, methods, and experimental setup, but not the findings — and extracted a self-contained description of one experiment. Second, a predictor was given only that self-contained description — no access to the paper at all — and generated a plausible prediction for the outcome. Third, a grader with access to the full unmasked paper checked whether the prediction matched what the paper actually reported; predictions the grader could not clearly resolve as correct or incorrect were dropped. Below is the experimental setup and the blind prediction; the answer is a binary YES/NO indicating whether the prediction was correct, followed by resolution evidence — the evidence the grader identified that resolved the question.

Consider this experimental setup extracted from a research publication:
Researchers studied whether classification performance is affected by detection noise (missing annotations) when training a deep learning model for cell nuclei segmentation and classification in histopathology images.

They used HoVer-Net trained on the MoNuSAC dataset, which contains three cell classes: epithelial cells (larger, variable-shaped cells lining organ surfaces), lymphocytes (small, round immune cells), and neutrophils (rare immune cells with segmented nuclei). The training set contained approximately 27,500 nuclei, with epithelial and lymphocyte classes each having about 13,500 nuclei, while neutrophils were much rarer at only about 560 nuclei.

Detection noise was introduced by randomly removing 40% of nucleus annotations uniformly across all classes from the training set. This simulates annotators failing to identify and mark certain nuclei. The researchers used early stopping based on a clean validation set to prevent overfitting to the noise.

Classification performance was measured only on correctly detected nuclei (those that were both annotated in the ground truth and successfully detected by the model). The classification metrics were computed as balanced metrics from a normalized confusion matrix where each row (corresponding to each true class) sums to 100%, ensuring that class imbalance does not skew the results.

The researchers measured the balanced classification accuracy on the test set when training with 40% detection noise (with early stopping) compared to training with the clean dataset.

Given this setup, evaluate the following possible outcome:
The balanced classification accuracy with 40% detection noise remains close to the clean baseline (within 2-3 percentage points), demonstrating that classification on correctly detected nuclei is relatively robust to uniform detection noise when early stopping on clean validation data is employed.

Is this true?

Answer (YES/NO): YES